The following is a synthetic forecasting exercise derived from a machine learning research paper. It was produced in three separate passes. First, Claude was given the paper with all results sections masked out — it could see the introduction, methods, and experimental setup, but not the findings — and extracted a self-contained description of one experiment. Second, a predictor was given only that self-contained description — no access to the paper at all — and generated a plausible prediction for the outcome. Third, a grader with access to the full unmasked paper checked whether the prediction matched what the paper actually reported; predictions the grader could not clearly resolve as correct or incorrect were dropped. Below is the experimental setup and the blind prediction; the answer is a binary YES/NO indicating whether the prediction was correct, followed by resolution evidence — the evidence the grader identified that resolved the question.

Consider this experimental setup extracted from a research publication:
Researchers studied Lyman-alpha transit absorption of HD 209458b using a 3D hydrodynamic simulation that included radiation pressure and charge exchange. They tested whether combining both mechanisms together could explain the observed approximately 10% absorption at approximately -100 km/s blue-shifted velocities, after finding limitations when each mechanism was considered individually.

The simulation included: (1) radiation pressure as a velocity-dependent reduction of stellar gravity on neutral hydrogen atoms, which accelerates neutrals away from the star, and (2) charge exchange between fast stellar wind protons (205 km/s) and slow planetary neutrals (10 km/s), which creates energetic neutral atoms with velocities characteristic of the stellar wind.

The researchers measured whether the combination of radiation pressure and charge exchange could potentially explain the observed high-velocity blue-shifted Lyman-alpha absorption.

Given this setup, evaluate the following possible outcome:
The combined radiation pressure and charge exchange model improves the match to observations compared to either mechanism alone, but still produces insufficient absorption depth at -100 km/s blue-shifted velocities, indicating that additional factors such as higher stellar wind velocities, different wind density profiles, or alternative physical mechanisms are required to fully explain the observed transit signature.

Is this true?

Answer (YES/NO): NO